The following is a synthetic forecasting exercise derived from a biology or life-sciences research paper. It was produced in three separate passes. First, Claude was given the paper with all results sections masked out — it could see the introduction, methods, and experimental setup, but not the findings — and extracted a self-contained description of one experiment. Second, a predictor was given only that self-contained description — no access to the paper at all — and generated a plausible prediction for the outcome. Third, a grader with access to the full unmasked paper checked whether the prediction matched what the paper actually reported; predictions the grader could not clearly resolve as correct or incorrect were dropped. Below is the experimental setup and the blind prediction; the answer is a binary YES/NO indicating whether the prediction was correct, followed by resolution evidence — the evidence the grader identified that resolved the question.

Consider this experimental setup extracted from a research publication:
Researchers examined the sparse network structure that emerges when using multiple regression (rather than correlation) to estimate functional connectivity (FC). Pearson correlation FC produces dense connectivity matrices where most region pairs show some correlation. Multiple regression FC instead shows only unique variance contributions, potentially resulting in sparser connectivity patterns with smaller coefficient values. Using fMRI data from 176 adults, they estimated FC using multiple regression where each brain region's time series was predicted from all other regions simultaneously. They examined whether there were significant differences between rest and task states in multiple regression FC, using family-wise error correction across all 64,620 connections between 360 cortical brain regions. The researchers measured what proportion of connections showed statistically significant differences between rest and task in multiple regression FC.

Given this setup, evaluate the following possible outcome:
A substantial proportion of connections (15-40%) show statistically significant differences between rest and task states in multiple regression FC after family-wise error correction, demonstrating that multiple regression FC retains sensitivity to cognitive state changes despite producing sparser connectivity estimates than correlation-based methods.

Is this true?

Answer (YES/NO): NO